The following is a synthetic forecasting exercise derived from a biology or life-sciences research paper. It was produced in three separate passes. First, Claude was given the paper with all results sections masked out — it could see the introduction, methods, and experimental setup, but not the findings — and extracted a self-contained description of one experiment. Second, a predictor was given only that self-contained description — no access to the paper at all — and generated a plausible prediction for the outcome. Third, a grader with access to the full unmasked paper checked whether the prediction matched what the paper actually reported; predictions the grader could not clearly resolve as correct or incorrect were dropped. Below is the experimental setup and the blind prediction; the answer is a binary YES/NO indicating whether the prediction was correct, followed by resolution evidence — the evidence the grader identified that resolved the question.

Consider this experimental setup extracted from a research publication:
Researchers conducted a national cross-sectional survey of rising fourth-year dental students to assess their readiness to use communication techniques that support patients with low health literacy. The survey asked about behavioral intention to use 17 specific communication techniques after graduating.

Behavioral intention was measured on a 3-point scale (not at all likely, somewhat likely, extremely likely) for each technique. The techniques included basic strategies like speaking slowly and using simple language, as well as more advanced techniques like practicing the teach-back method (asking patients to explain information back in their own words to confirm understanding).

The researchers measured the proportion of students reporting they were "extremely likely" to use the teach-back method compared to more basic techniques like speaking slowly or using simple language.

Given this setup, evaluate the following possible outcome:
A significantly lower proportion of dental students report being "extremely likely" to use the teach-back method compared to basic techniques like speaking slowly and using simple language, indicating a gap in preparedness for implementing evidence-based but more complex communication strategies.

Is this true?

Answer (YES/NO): YES